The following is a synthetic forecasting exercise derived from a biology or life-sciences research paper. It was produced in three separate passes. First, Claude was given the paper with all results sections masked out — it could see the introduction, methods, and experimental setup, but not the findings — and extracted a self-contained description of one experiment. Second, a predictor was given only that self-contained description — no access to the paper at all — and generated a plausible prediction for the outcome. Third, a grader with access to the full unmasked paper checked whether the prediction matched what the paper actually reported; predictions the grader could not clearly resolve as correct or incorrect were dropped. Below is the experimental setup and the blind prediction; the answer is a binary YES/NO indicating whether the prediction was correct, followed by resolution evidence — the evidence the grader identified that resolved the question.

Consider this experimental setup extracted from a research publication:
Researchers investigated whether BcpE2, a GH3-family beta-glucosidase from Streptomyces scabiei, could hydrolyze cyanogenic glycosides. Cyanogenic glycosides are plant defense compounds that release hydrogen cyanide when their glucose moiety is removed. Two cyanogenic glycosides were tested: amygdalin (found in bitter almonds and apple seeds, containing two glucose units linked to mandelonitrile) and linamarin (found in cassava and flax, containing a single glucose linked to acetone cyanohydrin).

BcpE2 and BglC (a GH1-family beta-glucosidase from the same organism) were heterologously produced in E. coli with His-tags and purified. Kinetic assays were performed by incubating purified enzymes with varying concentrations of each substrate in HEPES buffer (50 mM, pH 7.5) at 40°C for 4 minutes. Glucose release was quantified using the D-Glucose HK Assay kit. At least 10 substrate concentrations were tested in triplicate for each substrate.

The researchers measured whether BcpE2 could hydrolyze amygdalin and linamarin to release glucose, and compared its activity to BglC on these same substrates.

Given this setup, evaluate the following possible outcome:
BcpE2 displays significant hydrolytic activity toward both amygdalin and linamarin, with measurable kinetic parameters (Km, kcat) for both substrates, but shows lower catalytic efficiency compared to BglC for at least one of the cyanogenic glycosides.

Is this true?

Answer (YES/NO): NO